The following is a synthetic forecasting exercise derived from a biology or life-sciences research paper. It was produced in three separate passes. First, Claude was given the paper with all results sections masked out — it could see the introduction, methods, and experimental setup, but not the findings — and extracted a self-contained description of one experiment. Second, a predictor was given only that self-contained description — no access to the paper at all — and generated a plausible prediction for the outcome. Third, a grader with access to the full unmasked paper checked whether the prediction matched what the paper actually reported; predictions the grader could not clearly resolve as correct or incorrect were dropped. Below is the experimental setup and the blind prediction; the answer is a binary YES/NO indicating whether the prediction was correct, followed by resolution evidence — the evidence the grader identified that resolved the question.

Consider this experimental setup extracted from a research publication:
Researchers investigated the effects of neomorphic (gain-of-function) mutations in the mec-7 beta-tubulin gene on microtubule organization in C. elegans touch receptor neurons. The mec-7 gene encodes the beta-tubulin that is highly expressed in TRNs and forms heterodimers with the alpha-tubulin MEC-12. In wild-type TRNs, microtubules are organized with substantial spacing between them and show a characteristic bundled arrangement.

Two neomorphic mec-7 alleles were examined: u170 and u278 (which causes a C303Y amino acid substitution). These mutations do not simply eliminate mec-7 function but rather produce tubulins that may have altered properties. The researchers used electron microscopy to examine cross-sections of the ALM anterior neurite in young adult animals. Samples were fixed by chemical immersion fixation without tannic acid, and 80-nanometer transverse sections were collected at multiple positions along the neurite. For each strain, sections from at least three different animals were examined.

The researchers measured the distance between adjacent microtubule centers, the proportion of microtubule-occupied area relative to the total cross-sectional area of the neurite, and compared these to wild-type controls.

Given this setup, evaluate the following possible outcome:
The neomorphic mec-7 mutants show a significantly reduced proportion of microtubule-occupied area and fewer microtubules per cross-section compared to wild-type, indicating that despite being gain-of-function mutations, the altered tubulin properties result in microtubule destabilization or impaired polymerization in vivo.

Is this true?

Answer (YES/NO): NO